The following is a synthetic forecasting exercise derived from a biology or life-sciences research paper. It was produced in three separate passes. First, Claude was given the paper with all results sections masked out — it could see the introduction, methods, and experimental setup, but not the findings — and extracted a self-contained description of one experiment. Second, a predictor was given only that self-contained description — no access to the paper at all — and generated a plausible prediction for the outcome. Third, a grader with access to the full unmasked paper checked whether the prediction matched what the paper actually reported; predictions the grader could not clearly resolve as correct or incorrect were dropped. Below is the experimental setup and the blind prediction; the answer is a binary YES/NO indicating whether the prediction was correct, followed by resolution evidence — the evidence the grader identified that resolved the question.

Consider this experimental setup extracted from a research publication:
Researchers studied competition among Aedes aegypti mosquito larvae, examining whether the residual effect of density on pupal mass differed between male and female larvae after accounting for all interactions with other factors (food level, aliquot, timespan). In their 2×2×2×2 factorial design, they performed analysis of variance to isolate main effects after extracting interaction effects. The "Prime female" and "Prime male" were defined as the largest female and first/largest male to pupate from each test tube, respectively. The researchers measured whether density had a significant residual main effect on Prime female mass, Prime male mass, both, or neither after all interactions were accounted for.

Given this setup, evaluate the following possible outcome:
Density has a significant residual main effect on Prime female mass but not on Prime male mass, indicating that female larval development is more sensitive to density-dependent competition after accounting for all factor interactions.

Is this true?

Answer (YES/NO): NO